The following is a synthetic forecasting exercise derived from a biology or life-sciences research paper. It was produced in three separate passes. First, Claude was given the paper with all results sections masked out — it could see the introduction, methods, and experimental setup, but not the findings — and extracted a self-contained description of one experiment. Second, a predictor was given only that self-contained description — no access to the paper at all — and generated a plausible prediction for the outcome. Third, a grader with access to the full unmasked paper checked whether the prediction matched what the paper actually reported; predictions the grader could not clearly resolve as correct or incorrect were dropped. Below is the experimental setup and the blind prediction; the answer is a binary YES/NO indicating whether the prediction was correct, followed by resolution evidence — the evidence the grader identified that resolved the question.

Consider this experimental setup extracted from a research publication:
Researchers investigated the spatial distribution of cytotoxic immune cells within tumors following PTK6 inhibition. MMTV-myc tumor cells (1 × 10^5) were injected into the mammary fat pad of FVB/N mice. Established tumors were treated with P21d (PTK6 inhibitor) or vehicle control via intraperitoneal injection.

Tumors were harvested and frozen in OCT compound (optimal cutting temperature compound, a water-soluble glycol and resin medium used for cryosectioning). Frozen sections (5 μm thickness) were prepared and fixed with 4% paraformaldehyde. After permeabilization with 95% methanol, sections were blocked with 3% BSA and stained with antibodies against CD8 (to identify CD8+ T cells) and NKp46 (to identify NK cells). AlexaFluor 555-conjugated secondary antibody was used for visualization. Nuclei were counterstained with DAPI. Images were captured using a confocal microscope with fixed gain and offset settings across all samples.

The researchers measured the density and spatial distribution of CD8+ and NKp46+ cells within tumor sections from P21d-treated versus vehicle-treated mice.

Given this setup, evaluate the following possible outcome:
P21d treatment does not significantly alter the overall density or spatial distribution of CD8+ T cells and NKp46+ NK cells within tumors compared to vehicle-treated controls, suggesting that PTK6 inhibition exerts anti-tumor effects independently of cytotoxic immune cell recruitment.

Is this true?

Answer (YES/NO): NO